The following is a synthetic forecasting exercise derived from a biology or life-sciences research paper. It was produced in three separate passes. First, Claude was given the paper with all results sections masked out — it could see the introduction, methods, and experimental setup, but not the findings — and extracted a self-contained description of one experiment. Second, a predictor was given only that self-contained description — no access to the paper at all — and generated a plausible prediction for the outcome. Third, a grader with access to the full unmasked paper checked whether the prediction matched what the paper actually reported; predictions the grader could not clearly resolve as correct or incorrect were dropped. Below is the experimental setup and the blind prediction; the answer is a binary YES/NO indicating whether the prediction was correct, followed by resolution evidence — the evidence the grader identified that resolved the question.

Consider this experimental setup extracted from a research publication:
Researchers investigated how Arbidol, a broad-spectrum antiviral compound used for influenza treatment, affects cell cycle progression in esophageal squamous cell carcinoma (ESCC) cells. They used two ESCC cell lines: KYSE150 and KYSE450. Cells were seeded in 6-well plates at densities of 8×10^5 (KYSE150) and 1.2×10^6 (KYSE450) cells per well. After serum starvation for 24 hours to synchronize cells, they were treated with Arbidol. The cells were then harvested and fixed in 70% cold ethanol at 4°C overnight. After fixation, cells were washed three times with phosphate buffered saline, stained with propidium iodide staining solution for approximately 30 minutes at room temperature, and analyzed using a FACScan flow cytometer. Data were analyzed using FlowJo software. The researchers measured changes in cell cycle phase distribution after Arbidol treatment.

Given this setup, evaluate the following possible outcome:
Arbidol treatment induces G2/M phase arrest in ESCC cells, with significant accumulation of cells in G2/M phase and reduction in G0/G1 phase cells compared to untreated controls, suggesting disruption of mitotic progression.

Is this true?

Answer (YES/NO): NO